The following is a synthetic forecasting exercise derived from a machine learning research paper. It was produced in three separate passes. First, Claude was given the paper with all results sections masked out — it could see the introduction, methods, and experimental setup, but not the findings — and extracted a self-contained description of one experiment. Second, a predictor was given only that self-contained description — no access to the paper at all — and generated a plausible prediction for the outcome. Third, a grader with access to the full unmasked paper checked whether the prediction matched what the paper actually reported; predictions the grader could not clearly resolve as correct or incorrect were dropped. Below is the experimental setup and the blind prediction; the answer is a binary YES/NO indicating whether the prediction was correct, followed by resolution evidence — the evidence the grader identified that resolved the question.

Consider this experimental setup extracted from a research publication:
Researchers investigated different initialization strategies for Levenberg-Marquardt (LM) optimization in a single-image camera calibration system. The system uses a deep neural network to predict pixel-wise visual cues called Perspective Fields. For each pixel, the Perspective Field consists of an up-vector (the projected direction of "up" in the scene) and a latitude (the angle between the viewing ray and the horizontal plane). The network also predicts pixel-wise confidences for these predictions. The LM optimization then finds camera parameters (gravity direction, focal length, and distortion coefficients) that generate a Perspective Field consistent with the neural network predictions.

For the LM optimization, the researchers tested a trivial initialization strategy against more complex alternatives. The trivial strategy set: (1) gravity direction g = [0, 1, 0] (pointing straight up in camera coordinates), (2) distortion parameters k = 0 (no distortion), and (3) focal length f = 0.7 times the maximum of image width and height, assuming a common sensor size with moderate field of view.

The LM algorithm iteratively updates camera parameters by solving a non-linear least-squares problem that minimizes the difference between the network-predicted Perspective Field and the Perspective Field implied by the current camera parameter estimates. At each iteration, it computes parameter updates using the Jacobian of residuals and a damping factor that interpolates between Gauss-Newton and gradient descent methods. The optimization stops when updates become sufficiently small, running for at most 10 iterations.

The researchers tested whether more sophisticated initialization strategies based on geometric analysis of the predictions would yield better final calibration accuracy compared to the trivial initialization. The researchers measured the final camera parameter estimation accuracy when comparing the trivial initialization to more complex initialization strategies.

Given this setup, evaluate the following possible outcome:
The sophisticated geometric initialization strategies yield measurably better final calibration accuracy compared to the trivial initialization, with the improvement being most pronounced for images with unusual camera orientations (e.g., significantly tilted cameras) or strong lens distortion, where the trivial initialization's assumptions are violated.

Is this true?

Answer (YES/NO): NO